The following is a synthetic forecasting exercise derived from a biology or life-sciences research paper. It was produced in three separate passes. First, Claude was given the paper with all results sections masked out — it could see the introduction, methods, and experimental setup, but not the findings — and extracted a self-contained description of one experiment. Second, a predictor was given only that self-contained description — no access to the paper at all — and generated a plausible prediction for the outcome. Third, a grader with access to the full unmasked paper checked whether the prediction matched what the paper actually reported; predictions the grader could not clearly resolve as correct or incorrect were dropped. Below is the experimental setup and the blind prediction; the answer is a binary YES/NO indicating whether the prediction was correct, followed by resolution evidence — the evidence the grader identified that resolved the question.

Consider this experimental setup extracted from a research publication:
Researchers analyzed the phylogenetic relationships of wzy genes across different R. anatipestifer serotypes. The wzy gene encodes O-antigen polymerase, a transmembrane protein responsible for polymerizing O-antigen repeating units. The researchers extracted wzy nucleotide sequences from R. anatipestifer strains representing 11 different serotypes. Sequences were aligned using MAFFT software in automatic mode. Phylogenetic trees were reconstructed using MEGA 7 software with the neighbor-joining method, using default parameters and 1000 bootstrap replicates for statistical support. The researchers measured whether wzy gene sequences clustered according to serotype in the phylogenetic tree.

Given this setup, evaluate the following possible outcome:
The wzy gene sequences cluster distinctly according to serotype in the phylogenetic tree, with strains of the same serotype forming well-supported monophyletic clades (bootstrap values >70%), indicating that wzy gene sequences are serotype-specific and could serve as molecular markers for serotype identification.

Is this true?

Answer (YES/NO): NO